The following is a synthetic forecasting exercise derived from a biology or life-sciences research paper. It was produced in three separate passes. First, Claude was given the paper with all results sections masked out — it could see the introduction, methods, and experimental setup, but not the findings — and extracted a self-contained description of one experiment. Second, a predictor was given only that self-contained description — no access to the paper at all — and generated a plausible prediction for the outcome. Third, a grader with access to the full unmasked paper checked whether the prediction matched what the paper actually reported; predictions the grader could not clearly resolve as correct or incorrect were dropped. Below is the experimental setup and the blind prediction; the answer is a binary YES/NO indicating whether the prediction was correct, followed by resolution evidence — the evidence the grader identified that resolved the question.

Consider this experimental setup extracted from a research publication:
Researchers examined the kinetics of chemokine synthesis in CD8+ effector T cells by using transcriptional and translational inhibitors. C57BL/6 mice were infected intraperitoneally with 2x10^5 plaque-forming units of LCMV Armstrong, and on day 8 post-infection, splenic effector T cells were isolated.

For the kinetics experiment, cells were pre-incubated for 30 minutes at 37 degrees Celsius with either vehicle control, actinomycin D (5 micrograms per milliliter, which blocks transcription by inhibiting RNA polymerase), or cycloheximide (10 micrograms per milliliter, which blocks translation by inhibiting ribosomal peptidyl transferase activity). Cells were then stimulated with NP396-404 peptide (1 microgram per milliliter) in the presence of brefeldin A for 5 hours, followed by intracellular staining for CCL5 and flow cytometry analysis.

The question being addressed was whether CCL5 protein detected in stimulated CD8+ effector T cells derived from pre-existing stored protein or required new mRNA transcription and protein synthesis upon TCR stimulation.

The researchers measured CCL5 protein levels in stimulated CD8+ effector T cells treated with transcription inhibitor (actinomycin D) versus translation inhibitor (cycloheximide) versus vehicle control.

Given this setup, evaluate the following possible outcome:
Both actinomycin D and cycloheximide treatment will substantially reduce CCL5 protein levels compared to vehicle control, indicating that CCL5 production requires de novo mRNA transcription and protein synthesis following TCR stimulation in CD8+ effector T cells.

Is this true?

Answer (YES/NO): NO